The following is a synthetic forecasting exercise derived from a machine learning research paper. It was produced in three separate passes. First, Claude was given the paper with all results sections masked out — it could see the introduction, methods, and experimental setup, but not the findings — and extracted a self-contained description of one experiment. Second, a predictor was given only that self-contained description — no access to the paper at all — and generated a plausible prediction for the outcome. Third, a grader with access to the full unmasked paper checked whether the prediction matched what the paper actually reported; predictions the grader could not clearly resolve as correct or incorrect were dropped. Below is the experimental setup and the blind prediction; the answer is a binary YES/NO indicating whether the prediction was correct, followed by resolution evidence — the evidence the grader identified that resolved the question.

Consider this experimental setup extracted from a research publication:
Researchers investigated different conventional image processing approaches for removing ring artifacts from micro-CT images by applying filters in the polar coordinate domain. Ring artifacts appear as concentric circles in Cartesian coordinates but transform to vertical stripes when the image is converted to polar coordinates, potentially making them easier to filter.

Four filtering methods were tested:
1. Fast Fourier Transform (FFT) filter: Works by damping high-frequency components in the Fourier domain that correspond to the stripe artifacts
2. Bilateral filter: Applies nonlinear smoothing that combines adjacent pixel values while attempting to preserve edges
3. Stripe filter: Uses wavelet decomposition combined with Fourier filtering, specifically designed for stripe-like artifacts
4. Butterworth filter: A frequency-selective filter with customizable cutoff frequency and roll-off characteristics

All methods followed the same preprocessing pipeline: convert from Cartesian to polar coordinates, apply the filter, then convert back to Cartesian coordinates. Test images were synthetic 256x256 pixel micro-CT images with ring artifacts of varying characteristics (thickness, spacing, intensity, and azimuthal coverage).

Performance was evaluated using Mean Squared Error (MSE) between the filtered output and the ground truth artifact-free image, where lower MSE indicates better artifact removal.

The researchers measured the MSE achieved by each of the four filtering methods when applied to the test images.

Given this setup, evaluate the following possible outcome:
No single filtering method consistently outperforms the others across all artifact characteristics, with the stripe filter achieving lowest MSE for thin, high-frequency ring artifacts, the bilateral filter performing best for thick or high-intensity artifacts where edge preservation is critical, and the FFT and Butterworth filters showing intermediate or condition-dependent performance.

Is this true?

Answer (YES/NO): NO